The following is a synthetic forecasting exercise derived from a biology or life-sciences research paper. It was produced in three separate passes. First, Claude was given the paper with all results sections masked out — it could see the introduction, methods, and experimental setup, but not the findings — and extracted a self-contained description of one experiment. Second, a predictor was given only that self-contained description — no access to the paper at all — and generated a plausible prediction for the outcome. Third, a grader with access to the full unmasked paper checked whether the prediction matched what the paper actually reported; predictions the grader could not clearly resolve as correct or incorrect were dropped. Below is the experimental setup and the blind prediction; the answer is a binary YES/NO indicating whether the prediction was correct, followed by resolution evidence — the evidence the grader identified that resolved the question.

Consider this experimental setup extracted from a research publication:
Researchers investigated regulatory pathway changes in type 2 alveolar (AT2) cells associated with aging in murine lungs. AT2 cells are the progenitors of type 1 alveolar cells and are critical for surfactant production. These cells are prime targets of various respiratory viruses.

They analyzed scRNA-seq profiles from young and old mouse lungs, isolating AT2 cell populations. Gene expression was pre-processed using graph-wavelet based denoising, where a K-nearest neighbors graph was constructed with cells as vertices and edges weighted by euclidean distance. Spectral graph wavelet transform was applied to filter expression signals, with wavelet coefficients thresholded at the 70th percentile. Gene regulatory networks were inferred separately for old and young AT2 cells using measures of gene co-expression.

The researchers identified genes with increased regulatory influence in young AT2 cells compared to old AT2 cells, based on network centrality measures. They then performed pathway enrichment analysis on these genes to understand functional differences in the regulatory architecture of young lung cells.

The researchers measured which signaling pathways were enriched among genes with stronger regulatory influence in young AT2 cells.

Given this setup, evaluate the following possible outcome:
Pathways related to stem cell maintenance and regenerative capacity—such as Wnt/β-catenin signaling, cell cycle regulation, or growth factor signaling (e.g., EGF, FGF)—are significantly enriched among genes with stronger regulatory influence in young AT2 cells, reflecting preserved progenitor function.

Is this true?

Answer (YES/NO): NO